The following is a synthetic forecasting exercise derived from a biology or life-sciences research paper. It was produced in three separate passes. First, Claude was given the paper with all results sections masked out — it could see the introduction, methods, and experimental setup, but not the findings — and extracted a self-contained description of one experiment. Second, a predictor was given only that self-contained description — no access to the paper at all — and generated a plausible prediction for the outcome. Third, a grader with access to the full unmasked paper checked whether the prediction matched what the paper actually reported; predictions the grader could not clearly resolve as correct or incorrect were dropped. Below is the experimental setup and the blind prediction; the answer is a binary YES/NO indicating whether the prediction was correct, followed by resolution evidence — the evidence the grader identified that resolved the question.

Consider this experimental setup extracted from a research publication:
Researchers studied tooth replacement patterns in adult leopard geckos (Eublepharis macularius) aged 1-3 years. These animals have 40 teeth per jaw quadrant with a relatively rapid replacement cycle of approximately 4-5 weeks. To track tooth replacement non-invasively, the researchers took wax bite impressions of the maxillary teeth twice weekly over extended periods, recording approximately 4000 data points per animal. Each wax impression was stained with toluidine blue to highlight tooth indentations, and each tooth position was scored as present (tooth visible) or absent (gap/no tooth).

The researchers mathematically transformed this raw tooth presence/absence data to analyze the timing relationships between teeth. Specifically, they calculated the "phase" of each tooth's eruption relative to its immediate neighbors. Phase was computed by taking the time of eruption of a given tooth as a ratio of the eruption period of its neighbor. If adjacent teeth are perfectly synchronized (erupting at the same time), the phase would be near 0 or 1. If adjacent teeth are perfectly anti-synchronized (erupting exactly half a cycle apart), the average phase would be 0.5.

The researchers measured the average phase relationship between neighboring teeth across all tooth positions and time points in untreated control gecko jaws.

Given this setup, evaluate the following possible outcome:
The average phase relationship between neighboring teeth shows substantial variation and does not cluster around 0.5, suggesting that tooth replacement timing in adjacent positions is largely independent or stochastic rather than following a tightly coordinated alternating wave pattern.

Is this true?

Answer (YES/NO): NO